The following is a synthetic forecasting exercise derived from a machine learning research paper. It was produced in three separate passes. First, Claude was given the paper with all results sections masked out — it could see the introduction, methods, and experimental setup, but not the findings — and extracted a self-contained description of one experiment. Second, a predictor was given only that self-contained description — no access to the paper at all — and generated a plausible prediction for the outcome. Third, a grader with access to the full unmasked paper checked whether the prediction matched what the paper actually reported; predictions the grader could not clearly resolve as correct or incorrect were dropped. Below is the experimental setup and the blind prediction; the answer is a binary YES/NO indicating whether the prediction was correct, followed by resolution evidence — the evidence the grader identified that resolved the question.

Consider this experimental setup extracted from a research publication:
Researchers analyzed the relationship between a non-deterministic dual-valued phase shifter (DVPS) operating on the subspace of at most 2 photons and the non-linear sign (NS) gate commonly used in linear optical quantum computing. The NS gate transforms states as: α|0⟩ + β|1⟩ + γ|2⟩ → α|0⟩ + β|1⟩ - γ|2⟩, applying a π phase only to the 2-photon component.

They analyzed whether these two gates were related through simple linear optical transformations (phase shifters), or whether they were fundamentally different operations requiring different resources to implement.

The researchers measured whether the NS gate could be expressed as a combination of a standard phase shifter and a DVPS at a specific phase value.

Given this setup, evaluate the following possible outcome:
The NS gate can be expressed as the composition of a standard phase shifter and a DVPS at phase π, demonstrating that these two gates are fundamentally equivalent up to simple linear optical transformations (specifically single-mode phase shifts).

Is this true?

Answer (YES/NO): NO